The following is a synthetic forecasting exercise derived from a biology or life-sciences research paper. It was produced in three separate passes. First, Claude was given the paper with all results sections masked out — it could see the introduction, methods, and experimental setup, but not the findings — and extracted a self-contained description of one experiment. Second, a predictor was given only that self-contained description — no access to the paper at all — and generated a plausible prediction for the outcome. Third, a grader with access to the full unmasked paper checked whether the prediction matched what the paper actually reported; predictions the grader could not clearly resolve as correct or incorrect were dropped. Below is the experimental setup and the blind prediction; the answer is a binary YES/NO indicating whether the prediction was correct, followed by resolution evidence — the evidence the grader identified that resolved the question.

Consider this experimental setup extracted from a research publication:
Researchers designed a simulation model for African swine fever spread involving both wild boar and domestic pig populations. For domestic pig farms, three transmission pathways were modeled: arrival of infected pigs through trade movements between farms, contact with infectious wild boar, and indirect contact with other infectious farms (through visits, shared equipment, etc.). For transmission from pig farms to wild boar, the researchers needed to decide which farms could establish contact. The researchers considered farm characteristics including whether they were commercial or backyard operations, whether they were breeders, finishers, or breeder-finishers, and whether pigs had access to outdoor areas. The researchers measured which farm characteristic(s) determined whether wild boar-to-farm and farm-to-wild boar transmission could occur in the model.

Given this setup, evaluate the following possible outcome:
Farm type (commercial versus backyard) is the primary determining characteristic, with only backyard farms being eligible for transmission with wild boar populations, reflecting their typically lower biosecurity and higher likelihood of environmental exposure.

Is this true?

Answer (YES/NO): NO